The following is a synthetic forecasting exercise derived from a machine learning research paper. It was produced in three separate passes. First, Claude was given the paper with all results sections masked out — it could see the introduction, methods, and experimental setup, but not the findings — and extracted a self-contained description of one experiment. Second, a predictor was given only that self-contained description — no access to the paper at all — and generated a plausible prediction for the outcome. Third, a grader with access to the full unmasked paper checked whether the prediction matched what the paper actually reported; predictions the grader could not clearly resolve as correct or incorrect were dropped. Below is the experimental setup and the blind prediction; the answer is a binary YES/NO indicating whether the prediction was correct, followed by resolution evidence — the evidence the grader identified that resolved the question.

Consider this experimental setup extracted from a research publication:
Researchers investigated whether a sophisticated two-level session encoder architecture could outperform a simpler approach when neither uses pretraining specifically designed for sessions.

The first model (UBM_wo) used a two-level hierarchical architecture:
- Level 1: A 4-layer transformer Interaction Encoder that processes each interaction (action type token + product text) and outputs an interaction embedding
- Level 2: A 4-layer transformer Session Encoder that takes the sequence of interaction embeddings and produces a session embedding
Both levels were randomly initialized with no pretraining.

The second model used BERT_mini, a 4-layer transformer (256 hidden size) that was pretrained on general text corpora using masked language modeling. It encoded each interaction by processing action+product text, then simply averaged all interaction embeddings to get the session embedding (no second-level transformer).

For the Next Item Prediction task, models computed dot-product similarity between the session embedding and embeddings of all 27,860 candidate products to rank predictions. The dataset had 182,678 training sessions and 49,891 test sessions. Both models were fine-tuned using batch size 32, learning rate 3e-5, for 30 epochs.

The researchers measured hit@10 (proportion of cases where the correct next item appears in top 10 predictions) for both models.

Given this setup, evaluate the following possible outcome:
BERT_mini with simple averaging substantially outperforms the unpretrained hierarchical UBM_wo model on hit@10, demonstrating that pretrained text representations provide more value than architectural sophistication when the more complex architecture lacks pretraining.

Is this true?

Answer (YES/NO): YES